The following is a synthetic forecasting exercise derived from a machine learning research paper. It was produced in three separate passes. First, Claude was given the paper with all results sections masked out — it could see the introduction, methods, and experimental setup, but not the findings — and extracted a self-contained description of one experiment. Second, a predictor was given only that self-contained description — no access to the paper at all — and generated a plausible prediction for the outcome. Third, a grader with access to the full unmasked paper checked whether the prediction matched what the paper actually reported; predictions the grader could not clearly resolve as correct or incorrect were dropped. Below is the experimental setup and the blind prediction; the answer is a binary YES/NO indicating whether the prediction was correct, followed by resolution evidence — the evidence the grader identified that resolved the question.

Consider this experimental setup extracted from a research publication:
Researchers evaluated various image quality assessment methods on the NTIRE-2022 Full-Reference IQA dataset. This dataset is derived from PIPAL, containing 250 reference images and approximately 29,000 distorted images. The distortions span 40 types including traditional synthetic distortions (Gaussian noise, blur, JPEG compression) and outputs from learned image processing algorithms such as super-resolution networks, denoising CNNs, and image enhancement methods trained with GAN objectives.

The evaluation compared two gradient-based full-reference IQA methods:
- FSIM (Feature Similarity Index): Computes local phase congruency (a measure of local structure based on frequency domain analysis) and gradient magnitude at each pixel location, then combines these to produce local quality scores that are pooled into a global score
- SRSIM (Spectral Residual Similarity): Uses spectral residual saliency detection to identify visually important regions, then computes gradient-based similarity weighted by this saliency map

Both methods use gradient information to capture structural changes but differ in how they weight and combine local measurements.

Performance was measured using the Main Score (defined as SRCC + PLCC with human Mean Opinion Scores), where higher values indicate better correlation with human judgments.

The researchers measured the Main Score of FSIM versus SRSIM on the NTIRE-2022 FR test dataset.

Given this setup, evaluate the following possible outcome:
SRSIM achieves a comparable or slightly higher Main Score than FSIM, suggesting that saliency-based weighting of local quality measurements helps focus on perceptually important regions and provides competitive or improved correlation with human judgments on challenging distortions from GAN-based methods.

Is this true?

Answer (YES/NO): YES